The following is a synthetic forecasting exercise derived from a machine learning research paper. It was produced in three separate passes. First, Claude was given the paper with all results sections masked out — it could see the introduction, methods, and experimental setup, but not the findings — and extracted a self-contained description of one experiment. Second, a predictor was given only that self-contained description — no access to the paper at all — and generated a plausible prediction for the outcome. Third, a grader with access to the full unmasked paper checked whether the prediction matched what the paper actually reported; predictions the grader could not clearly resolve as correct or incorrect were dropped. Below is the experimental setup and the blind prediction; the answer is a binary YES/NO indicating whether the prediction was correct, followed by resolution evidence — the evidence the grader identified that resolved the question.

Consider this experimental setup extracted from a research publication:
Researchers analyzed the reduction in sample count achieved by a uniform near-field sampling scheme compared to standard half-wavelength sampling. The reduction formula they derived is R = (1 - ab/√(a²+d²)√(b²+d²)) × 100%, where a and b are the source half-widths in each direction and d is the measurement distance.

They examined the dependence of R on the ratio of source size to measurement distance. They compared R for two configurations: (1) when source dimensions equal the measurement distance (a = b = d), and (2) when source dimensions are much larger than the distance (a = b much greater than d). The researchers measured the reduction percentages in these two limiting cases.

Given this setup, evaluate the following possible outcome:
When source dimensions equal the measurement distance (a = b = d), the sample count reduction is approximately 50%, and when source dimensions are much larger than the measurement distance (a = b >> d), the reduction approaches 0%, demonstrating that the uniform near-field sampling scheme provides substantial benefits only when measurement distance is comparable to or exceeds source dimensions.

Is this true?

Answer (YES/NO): YES